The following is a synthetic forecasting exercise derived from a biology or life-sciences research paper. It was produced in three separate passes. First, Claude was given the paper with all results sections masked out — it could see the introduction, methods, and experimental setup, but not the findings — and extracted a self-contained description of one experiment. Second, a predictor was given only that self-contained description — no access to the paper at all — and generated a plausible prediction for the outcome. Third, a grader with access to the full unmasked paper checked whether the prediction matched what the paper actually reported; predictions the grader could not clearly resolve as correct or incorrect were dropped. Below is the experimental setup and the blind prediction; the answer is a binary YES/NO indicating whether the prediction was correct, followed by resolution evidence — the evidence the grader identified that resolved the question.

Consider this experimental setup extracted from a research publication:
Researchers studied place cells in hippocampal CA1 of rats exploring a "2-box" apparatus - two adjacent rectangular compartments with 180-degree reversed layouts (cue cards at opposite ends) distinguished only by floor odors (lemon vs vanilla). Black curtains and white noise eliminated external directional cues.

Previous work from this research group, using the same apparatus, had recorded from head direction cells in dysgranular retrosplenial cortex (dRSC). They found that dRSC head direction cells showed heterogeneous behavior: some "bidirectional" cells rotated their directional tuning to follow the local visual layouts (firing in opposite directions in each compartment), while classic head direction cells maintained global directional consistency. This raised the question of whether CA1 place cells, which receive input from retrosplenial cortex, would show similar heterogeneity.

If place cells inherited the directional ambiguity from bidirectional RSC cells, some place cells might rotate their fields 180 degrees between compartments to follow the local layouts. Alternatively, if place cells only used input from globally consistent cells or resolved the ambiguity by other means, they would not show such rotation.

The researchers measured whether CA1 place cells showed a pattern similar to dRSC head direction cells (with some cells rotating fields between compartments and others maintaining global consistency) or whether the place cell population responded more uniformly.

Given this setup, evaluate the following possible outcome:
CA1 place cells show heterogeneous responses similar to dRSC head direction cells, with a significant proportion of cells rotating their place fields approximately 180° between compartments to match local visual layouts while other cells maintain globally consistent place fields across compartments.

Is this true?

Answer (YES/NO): NO